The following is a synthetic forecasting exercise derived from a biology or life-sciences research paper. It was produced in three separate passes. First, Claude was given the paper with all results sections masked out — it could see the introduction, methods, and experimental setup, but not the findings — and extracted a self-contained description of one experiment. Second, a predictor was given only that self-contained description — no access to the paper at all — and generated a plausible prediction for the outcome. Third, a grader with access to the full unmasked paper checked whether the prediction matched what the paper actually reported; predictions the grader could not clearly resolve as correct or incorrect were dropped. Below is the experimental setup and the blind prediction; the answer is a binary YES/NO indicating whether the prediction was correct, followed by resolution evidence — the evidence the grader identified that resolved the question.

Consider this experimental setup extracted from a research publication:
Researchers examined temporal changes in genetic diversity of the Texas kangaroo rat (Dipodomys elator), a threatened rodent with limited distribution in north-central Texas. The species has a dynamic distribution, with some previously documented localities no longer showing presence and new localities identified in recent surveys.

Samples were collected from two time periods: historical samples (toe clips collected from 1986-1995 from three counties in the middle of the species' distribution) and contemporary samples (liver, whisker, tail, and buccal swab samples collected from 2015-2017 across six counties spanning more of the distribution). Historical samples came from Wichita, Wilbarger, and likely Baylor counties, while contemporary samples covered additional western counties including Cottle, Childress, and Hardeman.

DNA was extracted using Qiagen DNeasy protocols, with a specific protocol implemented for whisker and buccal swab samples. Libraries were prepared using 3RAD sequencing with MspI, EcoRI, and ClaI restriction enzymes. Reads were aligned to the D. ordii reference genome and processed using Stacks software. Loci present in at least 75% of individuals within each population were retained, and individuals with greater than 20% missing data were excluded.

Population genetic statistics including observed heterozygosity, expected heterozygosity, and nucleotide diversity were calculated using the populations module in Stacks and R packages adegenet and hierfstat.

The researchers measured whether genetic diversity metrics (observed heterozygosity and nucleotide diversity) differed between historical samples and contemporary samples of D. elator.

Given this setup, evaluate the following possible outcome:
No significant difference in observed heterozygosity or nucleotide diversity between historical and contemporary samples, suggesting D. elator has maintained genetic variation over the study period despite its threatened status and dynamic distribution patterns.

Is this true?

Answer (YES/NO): YES